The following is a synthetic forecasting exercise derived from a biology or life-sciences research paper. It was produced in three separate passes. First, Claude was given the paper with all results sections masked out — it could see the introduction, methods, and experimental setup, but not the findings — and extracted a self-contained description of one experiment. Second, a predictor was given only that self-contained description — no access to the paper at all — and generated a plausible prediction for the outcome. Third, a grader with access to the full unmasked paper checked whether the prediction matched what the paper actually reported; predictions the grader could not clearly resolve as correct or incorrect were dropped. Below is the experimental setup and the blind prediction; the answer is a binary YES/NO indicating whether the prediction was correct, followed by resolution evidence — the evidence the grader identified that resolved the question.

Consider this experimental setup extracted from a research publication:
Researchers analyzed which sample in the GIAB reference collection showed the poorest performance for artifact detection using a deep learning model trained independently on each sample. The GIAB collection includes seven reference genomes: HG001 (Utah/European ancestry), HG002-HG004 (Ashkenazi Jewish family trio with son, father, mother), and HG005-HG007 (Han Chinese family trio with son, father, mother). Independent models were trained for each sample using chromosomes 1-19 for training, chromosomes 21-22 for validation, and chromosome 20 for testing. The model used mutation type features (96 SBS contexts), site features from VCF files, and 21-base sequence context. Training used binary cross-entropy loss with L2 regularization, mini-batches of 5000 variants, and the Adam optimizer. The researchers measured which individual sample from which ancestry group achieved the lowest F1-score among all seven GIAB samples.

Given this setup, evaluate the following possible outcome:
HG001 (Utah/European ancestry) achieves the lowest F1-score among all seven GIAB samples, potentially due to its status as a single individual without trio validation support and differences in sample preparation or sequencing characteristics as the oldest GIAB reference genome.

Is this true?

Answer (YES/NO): NO